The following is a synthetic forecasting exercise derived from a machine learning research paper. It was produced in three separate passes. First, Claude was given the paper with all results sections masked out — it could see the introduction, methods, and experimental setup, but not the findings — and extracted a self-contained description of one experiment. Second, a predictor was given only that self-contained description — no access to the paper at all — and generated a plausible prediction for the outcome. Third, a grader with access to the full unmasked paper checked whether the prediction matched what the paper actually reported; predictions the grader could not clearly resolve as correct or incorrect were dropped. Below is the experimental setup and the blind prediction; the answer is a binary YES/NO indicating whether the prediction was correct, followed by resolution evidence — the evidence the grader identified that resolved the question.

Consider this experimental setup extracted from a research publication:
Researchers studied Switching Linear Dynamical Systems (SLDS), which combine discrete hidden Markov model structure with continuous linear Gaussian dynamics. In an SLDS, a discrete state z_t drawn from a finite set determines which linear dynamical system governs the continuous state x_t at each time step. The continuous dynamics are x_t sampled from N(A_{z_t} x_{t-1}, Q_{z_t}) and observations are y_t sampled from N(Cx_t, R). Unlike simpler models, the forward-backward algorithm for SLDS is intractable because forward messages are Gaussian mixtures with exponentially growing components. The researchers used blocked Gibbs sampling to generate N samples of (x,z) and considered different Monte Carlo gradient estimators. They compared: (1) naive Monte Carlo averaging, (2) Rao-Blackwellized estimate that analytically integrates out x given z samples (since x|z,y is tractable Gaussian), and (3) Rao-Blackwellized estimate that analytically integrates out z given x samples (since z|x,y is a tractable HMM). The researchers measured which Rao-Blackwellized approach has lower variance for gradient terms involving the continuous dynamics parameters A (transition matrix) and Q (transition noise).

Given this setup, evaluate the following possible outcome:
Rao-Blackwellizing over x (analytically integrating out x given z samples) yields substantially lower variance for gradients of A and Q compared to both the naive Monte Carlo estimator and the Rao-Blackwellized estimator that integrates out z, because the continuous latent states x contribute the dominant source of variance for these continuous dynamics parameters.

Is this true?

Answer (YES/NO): YES